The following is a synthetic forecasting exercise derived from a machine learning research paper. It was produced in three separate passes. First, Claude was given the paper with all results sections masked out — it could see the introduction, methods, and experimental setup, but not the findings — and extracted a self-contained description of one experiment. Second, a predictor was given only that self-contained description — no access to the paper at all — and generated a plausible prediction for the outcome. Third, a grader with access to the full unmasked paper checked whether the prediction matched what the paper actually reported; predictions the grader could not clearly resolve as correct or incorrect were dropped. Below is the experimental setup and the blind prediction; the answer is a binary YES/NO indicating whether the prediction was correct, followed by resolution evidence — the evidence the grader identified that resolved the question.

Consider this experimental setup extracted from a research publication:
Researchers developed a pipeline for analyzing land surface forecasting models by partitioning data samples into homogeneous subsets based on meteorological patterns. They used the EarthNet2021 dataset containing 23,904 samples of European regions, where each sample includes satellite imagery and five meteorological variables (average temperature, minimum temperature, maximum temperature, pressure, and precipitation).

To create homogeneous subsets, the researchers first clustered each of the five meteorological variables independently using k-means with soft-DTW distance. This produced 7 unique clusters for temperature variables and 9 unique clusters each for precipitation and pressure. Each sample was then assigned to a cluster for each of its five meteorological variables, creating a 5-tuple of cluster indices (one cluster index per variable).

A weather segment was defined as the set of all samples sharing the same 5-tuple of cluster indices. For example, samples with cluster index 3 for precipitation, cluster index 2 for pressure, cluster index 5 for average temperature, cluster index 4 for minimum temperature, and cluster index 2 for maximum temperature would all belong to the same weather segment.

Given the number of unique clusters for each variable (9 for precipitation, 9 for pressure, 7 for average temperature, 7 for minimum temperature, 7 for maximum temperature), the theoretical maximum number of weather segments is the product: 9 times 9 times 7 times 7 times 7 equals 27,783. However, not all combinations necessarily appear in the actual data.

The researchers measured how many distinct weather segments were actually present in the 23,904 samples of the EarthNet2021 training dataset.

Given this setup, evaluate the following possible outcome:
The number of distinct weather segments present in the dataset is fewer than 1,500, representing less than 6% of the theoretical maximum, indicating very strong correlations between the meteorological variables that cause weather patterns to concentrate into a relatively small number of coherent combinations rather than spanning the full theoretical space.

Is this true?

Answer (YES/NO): YES